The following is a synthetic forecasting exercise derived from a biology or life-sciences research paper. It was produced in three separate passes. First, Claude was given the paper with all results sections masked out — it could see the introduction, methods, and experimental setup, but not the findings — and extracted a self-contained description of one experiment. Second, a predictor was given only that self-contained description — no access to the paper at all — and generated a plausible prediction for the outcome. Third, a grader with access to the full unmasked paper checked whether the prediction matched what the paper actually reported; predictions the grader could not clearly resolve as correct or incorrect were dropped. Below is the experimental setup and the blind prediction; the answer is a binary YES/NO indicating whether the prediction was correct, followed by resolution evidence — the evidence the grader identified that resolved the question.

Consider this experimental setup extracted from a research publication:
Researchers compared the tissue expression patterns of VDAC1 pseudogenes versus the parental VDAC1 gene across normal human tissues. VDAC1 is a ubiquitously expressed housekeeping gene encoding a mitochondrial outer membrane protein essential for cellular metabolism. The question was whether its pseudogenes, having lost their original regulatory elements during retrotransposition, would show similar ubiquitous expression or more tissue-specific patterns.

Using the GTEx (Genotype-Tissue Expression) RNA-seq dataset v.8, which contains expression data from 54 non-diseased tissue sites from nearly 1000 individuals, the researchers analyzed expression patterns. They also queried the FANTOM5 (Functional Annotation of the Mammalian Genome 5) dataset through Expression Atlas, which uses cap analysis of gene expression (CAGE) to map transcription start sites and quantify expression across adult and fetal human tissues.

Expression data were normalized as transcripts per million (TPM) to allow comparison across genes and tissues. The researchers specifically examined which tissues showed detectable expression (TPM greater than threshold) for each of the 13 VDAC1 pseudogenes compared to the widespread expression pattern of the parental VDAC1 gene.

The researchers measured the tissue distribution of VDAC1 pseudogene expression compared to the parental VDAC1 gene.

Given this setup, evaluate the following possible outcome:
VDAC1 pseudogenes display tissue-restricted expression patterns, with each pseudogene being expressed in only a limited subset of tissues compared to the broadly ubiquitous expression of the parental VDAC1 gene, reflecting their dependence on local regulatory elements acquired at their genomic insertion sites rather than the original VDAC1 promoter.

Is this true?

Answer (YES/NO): NO